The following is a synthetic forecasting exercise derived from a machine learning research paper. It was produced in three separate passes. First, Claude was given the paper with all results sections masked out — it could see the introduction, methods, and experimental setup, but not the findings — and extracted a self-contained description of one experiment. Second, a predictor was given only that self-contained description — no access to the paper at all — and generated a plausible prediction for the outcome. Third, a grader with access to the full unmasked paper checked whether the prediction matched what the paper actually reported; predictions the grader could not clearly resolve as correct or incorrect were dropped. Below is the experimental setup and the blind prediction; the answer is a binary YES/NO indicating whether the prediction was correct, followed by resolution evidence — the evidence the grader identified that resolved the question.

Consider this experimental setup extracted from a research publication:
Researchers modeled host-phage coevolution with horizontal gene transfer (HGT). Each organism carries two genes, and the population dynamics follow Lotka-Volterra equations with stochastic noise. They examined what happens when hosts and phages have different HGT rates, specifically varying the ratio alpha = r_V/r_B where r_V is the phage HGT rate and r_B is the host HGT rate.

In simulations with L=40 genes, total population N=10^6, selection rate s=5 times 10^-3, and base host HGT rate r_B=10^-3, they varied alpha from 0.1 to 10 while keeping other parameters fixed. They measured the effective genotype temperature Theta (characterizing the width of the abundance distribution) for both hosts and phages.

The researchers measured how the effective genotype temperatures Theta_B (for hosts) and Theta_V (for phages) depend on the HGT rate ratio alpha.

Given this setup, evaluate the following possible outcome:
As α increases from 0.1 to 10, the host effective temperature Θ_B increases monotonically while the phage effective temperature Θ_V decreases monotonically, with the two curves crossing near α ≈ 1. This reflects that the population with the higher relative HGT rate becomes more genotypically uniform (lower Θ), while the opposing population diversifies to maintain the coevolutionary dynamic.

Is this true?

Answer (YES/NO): NO